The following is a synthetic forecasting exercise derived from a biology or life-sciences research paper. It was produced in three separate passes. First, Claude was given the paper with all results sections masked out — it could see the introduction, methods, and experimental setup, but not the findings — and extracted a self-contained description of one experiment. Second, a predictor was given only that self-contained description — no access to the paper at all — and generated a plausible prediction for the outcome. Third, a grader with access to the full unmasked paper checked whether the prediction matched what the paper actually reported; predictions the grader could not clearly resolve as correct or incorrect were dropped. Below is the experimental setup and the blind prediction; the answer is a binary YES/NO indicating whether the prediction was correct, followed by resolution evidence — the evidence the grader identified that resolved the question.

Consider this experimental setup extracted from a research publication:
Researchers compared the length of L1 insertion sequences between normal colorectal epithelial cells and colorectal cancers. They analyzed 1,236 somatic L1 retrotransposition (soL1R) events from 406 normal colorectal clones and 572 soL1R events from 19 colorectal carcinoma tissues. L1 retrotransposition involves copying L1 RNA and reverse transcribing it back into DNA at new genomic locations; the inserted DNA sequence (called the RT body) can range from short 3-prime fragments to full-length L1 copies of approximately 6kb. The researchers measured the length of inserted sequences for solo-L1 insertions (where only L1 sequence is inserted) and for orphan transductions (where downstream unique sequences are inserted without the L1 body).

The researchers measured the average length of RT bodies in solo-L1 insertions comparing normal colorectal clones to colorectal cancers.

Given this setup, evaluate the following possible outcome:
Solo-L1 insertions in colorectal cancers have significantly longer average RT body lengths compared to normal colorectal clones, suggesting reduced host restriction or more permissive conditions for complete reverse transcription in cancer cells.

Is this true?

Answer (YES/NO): YES